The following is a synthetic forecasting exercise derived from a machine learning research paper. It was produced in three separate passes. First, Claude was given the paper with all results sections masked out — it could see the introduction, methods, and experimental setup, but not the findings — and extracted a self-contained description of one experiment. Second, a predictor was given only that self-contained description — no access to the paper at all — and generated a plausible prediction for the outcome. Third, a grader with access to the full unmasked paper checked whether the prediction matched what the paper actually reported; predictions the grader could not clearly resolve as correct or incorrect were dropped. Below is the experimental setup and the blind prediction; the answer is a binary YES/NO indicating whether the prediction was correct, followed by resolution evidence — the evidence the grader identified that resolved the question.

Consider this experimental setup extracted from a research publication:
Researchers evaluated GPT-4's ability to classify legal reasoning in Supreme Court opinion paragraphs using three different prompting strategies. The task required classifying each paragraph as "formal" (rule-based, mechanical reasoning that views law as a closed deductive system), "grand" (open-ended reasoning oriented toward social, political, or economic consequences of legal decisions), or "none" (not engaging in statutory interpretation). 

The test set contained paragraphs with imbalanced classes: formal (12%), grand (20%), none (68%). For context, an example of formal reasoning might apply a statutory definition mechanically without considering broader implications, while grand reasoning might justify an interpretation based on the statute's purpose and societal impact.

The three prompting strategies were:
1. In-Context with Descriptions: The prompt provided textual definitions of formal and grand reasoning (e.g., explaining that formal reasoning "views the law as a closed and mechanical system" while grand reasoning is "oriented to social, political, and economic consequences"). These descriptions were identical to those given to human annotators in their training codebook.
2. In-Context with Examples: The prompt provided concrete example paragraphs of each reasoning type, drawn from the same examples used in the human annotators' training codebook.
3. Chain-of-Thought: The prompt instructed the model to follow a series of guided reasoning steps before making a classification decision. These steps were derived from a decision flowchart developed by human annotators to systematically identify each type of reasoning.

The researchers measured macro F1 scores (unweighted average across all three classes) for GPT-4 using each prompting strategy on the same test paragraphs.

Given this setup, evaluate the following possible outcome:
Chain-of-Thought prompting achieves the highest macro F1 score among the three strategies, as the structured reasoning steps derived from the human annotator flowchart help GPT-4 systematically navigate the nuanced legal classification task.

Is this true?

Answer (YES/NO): NO